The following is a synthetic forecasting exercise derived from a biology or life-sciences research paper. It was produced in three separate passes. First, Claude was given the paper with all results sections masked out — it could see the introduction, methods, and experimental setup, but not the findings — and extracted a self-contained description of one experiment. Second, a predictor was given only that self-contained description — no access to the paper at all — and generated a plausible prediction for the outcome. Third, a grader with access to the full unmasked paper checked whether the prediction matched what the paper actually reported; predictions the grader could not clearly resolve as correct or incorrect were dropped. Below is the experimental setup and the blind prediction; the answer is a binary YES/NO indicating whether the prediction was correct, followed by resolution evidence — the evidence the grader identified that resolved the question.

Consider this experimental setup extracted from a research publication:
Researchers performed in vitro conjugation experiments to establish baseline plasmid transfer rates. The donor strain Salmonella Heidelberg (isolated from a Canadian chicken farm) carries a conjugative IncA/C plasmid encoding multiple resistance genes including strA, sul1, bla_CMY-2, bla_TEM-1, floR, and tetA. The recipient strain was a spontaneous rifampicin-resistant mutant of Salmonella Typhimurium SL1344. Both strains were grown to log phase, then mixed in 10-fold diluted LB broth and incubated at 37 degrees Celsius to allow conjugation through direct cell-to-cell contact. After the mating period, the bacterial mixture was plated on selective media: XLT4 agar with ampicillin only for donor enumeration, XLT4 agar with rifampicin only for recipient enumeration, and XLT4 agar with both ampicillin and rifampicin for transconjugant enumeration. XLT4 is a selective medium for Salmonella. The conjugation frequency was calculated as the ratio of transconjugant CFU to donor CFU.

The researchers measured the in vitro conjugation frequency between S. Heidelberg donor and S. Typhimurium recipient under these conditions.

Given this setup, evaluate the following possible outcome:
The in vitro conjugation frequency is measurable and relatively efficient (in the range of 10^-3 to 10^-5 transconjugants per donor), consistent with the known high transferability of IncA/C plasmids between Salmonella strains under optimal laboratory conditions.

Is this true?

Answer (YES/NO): NO